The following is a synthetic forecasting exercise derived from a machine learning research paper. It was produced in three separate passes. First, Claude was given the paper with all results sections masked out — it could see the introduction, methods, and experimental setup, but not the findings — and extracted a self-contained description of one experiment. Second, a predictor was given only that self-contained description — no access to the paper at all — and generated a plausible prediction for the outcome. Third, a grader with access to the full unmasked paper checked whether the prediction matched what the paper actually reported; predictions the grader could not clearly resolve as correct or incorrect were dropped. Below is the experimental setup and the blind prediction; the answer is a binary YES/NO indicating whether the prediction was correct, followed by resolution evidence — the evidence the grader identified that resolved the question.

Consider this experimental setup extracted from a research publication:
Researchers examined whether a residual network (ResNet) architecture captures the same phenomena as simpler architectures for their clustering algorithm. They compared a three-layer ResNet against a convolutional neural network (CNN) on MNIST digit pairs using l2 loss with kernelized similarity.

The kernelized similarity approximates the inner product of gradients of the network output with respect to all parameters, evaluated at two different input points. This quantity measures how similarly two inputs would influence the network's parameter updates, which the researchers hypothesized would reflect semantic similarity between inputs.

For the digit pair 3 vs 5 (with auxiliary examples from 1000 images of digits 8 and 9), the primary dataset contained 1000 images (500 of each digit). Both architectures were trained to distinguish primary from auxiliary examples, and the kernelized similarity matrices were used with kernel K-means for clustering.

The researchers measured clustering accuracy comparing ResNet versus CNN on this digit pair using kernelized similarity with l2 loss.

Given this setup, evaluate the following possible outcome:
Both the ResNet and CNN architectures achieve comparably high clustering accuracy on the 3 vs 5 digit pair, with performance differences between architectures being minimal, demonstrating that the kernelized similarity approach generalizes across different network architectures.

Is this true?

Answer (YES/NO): NO